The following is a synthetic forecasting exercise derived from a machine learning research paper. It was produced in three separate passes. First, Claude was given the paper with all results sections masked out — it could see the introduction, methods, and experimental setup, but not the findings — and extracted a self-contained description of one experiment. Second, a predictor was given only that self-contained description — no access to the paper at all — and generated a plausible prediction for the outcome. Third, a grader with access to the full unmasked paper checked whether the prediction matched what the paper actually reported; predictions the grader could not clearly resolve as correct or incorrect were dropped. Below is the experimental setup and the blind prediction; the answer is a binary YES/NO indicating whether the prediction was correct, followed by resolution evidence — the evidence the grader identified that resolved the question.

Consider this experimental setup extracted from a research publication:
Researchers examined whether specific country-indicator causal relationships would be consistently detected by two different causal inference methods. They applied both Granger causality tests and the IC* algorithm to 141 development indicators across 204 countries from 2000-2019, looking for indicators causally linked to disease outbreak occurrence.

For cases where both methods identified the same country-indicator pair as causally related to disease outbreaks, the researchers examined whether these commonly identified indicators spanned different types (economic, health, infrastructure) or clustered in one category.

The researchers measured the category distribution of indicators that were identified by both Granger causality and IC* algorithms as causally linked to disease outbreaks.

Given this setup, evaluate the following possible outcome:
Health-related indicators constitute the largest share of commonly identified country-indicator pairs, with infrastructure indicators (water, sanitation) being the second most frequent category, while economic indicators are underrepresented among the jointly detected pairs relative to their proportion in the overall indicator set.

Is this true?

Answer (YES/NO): NO